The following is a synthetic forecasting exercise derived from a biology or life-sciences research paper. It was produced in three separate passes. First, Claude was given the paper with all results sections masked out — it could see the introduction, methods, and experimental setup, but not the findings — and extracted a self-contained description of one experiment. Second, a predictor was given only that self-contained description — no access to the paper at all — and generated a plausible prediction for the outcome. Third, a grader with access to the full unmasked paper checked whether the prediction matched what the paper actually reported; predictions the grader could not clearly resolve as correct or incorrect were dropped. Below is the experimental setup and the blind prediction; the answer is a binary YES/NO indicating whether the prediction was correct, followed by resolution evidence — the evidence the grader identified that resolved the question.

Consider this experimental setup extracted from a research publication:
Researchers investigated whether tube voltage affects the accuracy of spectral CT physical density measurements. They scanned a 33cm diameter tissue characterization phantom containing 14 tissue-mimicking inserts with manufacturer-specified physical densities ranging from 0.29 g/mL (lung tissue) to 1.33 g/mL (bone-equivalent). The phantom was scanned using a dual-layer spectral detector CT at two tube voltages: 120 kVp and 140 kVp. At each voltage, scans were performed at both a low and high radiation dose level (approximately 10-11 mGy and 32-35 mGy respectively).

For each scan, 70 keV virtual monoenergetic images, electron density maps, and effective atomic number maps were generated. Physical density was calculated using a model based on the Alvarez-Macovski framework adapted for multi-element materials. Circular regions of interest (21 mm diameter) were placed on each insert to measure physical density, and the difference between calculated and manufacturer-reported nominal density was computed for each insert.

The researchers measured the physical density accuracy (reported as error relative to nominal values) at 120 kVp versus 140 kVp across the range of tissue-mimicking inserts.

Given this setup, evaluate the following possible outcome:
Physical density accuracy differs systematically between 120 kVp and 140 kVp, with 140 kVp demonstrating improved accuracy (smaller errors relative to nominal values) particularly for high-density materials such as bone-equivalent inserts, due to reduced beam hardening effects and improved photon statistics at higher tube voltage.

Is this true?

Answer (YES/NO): NO